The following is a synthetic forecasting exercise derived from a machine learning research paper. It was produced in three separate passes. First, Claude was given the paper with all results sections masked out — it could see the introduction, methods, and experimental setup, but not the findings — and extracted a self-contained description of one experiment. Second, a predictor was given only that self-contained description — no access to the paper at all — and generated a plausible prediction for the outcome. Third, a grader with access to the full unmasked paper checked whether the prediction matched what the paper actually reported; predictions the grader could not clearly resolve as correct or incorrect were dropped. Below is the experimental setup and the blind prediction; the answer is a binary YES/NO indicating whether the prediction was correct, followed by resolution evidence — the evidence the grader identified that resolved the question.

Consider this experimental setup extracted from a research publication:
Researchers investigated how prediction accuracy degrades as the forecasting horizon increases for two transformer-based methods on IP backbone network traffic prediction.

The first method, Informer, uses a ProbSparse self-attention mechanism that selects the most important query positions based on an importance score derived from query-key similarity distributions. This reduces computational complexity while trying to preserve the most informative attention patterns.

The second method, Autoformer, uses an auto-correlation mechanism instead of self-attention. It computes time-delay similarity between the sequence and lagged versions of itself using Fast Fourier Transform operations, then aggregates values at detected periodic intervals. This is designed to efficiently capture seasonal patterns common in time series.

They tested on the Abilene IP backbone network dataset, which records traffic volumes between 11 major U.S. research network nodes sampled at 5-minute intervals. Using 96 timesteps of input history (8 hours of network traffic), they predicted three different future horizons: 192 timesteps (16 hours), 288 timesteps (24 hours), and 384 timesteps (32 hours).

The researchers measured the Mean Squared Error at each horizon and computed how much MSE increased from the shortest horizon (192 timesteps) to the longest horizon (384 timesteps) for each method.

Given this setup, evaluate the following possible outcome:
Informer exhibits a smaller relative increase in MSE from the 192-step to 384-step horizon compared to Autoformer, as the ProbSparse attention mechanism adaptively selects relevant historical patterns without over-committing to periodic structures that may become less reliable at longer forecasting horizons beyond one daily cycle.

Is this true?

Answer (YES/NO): NO